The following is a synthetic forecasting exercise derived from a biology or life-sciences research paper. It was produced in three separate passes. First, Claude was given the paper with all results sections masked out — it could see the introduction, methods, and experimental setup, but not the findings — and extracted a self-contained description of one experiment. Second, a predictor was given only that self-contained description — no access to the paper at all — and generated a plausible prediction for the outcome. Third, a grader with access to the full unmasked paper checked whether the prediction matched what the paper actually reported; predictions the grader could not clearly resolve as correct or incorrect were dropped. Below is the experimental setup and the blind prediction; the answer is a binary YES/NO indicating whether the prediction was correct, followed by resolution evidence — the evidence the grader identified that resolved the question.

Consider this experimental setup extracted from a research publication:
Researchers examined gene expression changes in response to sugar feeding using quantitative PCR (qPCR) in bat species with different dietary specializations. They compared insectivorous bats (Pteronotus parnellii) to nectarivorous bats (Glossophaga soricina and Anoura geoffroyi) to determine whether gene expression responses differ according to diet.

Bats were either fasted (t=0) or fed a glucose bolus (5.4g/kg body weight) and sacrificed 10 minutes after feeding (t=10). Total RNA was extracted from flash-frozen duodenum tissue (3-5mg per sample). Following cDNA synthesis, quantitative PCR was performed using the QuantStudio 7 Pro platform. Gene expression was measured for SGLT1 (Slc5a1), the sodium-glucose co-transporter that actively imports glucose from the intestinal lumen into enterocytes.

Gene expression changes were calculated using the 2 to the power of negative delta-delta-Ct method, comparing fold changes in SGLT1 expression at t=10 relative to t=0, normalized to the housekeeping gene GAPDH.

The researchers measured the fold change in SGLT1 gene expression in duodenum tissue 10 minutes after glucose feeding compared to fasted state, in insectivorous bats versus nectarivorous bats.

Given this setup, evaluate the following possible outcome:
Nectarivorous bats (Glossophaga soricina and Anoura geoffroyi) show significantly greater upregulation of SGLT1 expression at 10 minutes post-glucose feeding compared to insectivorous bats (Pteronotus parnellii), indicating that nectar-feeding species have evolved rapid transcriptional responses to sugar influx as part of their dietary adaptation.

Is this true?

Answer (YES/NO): NO